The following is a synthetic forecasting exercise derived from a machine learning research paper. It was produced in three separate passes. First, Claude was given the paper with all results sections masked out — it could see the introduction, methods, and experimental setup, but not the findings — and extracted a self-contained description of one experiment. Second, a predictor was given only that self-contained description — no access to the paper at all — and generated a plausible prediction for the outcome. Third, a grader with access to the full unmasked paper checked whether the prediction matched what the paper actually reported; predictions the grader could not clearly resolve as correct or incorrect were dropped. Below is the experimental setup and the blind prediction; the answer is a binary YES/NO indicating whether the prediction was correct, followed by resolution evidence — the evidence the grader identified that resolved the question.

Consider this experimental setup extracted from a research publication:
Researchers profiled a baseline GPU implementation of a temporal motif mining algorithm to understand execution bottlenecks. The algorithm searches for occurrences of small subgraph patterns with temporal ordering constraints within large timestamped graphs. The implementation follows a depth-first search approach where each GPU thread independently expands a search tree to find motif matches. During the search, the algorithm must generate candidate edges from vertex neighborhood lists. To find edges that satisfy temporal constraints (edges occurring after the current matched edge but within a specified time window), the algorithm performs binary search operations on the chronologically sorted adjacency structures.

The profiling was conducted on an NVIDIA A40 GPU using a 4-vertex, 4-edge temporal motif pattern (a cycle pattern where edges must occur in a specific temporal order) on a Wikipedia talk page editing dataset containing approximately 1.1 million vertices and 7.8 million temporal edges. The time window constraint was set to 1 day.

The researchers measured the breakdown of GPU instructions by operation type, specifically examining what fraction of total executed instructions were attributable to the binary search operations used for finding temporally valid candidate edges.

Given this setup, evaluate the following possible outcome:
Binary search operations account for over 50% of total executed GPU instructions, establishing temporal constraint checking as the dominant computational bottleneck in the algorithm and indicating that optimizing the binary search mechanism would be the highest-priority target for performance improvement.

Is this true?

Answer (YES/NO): YES